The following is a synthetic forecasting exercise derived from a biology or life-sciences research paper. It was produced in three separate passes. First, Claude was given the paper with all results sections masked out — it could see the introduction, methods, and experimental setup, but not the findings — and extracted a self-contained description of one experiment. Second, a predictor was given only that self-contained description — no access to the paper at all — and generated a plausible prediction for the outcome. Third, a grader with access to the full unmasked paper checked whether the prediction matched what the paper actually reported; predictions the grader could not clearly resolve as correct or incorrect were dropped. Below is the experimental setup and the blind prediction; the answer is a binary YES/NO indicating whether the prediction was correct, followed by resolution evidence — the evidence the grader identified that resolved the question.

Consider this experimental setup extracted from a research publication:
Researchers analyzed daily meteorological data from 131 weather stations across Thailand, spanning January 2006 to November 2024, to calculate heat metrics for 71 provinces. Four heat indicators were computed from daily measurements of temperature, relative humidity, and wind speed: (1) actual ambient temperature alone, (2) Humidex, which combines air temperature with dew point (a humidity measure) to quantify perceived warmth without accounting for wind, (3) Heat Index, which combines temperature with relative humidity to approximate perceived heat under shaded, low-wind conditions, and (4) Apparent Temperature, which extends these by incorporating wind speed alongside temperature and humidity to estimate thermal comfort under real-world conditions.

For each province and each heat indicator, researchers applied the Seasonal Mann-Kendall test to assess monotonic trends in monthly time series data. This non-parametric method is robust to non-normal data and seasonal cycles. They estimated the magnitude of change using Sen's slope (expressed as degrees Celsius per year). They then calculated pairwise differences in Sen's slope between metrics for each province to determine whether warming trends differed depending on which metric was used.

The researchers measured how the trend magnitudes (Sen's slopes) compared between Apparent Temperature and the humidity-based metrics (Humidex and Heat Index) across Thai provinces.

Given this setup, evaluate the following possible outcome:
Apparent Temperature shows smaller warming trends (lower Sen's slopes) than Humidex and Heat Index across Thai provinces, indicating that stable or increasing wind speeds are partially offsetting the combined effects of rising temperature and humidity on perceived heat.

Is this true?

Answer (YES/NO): NO